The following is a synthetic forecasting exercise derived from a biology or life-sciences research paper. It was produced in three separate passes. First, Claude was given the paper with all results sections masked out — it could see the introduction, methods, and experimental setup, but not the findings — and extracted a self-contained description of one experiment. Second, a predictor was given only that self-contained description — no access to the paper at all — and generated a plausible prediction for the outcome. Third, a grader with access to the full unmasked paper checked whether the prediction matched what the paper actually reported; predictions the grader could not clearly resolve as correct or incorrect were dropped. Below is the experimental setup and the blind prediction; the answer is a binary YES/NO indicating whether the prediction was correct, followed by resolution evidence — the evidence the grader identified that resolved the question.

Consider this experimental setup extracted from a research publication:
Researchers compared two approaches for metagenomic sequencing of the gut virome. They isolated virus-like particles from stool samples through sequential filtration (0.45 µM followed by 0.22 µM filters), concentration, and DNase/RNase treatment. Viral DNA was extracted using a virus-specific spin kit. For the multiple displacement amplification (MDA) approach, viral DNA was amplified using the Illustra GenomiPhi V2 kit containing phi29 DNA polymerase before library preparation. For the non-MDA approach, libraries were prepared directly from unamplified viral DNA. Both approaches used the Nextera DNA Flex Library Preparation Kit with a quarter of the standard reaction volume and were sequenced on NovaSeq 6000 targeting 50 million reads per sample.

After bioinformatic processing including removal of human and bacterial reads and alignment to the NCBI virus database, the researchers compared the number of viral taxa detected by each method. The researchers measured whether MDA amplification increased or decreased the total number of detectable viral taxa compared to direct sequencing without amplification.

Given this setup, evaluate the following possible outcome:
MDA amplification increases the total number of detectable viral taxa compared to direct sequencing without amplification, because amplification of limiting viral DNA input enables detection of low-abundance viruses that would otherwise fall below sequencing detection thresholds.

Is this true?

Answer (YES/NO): NO